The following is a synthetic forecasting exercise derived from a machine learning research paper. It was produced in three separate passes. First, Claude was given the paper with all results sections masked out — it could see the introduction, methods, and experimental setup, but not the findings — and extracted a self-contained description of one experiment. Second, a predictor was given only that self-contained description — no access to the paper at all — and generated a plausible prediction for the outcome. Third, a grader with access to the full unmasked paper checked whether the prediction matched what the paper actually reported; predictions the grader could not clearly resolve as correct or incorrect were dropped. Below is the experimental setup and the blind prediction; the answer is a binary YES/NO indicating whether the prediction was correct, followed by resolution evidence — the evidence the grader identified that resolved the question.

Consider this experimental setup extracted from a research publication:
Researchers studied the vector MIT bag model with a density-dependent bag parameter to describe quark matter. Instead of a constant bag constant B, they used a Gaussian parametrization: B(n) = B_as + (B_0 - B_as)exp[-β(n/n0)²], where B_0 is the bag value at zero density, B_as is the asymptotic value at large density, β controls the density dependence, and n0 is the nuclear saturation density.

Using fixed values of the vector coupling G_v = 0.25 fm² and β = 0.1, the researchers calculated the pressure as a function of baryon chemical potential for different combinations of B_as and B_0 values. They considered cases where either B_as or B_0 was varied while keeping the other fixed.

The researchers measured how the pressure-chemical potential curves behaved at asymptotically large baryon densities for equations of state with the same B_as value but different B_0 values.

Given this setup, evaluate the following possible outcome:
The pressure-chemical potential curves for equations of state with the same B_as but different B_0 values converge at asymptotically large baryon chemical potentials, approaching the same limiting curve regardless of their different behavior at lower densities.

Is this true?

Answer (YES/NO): YES